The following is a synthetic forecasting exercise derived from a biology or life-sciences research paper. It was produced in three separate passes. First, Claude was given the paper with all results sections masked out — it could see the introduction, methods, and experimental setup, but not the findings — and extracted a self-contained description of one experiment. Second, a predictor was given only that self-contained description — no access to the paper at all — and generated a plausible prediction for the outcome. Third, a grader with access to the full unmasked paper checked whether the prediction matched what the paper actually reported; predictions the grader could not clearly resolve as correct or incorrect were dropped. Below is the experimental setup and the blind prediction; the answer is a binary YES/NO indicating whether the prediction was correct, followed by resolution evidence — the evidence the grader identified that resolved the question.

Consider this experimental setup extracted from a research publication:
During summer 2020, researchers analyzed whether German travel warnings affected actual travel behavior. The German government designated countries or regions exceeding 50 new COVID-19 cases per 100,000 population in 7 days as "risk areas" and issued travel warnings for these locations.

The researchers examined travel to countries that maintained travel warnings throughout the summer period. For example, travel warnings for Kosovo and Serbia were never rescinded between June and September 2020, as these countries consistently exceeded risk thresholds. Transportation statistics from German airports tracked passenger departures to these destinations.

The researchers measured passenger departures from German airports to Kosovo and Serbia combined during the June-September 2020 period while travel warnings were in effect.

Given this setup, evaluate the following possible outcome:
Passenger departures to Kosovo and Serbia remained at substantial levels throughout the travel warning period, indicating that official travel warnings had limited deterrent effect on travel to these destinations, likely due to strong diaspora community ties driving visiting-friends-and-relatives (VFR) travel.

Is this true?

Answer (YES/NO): YES